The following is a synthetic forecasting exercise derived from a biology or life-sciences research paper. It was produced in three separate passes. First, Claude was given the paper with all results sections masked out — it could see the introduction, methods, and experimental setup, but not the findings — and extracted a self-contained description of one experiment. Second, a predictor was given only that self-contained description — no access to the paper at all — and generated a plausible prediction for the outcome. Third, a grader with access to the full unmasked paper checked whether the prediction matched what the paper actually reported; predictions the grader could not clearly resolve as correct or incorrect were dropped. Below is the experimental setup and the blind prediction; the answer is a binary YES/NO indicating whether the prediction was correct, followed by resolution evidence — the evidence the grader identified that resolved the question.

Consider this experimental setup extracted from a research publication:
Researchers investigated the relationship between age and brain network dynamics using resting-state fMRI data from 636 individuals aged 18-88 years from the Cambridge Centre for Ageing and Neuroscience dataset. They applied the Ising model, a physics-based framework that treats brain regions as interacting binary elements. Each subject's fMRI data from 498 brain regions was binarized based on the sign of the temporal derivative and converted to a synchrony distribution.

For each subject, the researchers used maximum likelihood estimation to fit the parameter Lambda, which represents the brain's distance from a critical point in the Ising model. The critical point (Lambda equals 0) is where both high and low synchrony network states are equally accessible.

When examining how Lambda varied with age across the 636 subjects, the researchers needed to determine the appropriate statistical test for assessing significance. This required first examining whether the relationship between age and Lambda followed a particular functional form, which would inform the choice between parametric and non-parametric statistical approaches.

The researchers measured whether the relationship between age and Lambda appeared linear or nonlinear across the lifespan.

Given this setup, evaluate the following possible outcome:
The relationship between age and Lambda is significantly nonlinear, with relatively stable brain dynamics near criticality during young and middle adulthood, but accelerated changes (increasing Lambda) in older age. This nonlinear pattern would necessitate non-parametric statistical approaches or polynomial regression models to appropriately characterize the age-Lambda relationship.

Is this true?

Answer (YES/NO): NO